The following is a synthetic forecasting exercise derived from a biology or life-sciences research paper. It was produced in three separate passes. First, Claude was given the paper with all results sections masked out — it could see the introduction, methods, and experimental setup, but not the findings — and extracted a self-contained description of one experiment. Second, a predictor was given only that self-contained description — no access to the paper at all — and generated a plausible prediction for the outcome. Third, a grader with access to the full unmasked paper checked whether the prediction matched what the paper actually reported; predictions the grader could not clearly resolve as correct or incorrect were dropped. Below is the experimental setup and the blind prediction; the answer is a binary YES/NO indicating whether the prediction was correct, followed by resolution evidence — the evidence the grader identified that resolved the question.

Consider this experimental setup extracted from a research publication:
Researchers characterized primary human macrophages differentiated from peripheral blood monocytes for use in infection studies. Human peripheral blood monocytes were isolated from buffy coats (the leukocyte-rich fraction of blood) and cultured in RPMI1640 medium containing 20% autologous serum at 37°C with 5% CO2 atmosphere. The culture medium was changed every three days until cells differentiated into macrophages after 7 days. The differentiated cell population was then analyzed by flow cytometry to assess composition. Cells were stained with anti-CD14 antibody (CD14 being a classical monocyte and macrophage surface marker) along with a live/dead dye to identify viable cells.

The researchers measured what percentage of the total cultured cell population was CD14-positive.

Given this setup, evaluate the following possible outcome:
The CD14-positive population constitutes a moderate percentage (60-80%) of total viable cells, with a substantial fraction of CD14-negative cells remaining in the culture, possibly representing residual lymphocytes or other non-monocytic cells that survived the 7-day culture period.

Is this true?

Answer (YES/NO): YES